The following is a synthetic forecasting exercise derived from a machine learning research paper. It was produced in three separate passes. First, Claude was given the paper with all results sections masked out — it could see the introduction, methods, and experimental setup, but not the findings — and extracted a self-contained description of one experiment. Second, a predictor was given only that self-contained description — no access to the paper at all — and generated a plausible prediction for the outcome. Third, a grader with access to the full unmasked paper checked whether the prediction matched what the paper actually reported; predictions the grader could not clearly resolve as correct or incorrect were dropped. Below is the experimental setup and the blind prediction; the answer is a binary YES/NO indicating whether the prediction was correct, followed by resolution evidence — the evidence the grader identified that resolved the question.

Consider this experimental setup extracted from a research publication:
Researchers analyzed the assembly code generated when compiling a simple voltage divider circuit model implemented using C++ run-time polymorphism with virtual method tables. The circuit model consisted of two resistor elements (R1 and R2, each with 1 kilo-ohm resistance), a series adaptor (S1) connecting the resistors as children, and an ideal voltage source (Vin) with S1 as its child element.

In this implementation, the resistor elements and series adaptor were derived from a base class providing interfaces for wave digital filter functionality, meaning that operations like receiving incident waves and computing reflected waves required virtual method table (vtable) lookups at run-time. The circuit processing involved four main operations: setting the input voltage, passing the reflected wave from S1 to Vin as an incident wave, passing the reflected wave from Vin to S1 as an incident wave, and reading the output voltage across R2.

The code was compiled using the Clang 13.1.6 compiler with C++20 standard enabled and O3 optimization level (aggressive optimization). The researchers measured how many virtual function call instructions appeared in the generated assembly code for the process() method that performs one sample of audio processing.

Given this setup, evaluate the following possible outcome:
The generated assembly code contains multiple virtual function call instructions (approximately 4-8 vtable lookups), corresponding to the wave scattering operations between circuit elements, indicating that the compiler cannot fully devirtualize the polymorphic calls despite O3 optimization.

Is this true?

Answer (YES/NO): YES